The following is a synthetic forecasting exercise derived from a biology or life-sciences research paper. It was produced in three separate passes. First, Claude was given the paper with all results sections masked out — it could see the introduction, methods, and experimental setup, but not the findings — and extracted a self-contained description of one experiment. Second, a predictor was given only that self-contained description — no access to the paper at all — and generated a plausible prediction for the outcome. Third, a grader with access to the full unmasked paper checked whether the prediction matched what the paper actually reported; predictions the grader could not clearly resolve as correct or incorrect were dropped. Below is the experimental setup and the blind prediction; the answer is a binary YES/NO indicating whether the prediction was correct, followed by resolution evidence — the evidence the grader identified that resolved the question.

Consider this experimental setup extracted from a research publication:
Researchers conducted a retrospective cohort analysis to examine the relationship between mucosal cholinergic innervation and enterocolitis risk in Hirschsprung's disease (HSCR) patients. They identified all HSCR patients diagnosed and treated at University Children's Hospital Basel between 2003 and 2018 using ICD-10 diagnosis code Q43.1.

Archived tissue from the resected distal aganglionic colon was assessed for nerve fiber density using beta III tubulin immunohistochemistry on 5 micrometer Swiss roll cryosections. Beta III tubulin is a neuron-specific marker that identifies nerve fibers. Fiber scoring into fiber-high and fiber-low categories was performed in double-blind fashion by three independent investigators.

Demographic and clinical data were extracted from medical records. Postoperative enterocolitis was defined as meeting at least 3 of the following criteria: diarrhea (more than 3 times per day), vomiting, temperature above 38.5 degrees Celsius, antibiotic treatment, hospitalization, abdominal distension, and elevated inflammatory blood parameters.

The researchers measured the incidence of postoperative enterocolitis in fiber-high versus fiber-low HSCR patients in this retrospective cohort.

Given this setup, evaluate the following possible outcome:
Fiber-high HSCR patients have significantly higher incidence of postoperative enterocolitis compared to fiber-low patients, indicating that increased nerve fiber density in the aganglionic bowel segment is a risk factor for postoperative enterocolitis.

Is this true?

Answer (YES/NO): NO